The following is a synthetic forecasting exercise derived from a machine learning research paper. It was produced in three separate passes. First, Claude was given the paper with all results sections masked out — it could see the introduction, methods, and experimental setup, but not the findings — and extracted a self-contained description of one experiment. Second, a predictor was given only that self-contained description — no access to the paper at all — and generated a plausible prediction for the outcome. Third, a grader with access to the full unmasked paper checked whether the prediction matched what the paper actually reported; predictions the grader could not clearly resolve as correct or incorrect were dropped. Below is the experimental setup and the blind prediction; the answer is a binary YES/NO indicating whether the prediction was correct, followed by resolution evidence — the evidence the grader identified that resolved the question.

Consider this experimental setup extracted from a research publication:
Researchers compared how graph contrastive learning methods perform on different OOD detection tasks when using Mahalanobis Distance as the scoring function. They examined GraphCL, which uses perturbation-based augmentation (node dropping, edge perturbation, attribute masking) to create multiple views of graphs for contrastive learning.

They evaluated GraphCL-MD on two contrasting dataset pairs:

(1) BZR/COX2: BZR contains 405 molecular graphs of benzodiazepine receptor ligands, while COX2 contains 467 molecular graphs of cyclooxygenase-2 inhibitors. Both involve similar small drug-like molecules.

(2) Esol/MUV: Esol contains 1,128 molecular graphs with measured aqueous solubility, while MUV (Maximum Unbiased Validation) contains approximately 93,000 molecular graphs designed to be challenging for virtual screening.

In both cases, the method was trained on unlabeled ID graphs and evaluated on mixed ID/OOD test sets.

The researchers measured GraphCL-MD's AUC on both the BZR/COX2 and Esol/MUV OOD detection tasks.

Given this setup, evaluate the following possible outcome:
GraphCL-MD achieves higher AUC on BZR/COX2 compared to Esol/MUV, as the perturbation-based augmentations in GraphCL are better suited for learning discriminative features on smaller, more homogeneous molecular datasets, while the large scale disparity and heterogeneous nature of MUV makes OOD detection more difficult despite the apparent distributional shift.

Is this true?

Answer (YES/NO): YES